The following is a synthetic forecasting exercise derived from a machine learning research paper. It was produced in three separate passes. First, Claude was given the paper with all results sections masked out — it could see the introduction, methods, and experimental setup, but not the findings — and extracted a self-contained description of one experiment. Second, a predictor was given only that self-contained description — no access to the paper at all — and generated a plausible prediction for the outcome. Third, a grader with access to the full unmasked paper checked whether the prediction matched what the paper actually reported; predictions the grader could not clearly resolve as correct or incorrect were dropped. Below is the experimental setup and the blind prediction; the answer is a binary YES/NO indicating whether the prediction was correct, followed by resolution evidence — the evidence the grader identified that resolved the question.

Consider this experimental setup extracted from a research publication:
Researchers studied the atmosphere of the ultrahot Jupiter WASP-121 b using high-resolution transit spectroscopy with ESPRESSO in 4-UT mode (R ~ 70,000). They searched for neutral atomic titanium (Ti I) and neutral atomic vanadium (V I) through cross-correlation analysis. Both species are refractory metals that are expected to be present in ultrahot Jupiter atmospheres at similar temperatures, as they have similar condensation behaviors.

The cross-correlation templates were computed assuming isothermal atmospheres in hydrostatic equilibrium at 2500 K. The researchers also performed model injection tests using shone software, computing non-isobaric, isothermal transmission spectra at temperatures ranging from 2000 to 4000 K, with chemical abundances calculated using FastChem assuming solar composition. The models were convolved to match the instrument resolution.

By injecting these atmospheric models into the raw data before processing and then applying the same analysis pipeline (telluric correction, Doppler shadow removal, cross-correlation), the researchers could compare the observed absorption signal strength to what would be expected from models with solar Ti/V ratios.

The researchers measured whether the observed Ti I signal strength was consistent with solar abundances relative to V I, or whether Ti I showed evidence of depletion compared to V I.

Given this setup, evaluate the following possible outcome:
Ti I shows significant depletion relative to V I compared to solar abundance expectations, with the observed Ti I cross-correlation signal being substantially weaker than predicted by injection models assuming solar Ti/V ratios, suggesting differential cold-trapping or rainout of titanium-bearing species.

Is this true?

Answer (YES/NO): YES